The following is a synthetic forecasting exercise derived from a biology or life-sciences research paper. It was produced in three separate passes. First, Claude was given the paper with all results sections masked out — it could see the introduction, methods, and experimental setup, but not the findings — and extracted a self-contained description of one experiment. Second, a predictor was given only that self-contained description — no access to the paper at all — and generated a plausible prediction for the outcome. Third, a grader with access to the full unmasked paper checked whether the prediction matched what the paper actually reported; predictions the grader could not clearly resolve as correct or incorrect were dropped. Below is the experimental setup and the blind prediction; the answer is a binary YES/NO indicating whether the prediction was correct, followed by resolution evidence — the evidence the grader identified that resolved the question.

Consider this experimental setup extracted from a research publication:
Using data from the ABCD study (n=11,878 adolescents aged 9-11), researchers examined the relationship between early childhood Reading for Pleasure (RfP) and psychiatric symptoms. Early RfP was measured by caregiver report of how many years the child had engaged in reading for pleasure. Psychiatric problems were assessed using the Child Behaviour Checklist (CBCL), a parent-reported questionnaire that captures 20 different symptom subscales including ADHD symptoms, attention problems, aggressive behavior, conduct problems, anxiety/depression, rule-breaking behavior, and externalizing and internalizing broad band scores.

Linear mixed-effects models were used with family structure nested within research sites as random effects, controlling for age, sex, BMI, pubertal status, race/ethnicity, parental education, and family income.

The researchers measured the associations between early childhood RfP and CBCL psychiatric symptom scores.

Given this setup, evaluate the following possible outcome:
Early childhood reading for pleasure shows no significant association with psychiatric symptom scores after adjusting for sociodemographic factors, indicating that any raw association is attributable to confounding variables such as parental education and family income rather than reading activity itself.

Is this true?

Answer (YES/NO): NO